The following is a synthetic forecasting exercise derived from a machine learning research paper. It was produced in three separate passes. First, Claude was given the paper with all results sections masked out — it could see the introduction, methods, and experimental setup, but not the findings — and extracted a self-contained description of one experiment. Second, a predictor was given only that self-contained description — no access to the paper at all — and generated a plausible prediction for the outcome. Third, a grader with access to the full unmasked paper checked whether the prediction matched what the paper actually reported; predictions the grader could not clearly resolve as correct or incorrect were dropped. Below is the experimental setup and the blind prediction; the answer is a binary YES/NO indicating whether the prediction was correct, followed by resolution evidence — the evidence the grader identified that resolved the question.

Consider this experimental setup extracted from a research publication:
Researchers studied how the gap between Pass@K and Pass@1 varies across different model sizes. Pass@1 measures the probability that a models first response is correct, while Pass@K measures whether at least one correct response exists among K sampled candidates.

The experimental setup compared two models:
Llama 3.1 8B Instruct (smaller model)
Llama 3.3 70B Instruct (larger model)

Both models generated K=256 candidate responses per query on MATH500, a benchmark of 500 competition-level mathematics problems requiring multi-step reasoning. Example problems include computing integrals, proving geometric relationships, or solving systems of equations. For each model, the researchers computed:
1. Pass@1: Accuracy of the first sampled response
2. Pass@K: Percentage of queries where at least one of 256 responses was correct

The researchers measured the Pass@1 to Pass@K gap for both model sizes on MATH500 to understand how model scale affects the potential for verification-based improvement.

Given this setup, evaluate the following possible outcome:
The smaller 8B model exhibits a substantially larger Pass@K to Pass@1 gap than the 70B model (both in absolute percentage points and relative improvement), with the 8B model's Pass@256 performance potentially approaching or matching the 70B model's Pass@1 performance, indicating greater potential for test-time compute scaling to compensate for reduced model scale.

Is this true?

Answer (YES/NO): YES